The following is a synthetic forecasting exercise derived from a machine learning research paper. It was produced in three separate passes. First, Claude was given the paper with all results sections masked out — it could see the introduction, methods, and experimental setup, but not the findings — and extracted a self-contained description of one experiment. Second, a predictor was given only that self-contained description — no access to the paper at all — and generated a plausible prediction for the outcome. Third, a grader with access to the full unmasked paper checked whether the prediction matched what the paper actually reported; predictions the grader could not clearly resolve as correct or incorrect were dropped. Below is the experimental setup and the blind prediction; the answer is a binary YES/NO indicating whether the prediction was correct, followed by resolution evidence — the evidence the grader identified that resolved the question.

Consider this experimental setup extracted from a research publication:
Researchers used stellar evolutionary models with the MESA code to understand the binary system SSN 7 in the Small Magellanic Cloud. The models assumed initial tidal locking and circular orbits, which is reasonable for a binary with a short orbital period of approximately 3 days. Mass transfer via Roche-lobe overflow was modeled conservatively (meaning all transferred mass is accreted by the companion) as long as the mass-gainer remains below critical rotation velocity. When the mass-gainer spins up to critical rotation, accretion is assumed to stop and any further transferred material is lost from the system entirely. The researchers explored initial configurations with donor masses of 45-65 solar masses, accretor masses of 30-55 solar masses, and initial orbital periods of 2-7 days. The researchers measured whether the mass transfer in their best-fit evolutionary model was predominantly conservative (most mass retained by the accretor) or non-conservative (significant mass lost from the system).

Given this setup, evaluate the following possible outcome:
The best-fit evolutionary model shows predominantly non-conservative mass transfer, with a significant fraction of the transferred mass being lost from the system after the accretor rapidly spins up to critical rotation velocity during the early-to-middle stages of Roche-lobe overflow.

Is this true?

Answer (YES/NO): NO